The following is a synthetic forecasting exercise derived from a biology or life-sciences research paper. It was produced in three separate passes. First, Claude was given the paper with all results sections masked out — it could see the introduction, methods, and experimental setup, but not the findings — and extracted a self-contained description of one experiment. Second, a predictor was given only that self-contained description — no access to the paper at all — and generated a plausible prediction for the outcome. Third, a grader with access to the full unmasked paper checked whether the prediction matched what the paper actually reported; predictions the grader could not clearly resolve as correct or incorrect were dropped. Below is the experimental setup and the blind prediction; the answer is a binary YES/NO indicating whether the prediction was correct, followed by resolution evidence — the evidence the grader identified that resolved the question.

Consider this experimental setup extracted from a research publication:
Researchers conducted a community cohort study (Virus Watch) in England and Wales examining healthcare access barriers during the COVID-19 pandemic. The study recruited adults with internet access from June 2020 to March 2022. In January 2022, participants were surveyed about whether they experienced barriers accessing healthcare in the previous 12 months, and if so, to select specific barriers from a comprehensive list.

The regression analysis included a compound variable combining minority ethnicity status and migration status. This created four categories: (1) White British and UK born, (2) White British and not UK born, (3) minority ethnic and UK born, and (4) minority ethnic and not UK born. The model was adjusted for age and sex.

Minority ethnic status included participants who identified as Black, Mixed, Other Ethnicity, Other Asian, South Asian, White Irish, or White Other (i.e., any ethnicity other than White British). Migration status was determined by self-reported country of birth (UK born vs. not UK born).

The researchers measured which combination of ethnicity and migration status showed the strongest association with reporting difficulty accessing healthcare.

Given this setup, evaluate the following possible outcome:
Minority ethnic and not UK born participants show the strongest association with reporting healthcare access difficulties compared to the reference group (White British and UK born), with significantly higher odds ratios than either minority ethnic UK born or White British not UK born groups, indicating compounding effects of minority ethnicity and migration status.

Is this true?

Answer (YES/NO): NO